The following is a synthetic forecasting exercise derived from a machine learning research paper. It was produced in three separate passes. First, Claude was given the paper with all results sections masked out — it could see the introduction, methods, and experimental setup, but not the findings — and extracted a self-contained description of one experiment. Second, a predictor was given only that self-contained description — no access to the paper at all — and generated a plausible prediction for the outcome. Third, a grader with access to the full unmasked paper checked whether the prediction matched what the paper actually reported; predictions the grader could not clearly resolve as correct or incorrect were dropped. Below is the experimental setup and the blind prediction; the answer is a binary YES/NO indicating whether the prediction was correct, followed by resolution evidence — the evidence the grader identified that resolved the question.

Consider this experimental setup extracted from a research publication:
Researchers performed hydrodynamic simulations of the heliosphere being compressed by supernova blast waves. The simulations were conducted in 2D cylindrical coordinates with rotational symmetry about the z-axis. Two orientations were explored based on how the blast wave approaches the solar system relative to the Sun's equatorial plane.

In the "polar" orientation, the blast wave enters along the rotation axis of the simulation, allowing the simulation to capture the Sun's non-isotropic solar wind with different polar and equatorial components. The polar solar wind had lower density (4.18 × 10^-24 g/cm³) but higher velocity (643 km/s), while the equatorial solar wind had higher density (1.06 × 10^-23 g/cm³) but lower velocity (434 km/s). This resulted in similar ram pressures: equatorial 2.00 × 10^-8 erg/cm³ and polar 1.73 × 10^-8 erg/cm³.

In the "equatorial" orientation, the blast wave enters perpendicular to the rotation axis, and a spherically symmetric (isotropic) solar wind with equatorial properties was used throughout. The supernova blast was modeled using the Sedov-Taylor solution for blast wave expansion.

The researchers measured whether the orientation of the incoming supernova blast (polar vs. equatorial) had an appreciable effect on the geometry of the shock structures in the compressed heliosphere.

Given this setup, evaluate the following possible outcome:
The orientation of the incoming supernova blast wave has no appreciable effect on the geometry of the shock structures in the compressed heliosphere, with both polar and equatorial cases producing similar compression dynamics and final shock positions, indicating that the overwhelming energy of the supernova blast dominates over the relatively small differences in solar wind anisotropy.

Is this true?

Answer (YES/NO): YES